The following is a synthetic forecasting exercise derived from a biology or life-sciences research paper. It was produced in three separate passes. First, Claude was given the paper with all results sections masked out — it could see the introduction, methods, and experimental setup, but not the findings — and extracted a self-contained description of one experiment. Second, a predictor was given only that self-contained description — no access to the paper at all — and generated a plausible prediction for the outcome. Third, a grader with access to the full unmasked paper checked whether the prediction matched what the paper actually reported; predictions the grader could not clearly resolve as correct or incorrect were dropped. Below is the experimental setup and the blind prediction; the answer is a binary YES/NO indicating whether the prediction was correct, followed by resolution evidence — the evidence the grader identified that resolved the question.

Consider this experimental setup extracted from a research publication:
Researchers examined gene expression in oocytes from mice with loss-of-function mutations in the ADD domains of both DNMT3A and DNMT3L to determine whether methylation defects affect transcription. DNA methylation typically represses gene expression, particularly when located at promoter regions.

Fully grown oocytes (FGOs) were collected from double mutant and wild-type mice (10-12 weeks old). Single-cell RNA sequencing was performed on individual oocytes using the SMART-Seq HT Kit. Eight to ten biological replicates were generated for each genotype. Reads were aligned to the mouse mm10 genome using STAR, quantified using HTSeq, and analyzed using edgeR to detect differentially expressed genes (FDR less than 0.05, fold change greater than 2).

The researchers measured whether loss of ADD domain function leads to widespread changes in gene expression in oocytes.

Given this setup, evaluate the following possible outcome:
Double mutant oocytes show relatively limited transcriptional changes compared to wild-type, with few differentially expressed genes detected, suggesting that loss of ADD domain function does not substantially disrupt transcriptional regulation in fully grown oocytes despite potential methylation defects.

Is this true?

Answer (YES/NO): NO